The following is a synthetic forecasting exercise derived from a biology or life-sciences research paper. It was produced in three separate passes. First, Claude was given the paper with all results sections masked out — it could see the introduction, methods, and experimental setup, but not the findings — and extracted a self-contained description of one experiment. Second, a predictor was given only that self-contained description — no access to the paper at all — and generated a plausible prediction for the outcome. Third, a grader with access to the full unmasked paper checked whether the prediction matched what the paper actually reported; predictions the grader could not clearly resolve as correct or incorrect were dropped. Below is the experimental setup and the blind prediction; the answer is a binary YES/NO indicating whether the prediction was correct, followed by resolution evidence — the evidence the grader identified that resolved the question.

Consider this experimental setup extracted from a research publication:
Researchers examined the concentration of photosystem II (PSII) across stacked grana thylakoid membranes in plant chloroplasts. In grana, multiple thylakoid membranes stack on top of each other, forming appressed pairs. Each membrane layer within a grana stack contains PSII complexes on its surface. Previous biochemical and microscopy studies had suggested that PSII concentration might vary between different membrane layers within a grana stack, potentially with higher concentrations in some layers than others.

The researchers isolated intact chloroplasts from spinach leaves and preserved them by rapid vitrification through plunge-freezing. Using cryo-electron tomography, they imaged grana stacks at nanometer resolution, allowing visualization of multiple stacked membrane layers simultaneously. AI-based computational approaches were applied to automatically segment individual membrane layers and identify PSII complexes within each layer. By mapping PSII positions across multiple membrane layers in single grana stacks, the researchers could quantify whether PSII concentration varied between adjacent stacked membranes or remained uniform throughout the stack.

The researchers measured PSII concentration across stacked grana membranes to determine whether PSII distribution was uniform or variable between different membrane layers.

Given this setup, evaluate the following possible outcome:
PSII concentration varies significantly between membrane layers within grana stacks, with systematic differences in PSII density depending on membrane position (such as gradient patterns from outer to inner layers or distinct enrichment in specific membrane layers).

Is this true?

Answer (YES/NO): NO